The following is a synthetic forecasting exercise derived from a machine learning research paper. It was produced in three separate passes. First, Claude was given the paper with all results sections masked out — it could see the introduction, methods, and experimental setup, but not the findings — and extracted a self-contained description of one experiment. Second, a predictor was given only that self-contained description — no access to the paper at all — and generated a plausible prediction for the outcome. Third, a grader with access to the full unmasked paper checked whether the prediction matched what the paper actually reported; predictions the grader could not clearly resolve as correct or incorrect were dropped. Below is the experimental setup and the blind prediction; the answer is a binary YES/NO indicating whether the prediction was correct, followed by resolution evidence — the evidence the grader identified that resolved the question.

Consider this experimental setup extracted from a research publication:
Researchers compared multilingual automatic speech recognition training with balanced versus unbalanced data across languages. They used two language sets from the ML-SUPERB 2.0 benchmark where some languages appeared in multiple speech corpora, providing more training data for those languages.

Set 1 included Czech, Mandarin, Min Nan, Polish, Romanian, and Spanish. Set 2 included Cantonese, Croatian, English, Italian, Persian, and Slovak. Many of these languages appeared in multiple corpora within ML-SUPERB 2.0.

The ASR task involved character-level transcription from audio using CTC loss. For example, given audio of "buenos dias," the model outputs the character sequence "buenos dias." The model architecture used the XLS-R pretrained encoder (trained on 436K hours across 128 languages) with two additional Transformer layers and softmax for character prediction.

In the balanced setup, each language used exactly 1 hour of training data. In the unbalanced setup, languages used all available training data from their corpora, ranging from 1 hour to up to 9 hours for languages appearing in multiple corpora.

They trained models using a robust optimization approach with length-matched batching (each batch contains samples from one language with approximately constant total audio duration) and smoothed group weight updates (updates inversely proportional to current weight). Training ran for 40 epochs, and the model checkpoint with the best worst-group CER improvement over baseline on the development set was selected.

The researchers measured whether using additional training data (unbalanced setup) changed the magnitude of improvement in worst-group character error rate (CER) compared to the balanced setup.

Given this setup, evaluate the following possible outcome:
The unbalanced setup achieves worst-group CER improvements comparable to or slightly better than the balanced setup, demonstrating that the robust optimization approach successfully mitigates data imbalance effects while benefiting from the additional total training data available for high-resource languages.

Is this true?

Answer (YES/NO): NO